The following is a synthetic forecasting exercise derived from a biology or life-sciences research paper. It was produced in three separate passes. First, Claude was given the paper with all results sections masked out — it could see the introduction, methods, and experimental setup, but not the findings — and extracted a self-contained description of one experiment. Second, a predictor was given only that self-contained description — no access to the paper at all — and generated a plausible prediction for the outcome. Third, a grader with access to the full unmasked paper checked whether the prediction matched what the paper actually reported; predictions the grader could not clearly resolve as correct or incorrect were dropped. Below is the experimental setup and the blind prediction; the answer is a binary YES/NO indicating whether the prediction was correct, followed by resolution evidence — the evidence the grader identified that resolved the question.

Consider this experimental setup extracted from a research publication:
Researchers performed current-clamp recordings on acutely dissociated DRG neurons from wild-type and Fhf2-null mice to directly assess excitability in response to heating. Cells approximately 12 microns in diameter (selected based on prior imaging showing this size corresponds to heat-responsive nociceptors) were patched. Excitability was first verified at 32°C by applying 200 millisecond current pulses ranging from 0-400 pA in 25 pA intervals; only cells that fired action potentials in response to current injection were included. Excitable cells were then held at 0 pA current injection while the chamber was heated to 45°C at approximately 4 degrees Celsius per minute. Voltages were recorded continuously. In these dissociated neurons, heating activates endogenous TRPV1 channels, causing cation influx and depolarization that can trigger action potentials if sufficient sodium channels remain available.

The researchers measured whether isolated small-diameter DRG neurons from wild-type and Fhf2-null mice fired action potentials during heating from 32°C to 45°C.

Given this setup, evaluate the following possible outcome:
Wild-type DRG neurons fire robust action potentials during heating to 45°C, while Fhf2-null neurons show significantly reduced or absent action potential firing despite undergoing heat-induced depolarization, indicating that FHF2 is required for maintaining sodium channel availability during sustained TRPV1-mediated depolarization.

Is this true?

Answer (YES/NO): NO